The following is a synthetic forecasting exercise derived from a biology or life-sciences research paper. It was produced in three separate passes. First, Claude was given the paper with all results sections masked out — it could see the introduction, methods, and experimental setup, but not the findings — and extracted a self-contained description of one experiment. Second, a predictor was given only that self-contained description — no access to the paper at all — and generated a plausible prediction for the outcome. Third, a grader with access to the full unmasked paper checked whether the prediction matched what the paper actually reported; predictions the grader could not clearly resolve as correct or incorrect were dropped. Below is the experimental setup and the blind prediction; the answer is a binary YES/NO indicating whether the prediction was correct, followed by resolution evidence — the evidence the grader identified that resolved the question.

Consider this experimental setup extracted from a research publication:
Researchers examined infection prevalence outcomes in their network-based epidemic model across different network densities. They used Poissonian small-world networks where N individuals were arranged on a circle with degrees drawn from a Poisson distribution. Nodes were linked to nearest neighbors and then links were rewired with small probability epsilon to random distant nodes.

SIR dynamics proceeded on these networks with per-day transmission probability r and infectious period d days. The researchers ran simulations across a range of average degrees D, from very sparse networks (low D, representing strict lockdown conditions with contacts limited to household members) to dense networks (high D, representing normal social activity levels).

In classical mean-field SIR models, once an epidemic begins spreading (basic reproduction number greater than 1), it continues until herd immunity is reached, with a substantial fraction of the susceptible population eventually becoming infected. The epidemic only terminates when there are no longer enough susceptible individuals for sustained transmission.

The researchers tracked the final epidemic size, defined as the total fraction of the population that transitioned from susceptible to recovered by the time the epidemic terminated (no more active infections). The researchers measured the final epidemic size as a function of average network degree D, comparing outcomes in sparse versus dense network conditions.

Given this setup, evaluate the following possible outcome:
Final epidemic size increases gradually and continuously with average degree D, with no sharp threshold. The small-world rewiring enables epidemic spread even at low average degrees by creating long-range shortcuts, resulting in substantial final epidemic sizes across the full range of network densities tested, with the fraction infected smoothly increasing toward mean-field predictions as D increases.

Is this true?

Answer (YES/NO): NO